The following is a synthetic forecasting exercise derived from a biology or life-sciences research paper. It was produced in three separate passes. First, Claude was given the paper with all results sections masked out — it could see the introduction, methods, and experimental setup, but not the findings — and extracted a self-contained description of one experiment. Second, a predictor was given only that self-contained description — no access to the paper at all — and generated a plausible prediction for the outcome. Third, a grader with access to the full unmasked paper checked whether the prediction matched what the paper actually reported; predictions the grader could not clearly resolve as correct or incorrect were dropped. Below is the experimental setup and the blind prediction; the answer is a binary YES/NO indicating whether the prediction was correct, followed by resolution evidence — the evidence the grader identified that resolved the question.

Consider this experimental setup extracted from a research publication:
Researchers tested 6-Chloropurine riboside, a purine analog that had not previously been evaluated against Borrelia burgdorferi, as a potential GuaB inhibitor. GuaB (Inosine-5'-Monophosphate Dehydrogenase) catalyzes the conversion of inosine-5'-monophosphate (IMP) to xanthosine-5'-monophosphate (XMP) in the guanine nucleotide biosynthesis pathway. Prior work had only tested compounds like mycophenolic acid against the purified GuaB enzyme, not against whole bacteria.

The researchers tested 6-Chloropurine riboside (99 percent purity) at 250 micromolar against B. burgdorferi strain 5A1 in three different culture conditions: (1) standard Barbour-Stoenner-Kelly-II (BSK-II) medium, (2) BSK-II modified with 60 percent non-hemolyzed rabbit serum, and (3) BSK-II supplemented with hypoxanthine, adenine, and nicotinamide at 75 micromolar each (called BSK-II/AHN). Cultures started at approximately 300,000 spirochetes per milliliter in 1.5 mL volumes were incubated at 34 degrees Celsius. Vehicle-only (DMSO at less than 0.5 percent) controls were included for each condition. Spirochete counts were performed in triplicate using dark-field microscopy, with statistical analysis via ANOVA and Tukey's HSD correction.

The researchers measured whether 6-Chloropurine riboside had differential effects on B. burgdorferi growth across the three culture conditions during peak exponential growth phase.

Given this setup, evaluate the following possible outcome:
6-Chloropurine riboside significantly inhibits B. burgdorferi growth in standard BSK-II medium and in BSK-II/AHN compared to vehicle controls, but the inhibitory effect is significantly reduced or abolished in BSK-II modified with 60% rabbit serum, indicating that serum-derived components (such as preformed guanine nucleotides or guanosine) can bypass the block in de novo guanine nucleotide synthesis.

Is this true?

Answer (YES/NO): NO